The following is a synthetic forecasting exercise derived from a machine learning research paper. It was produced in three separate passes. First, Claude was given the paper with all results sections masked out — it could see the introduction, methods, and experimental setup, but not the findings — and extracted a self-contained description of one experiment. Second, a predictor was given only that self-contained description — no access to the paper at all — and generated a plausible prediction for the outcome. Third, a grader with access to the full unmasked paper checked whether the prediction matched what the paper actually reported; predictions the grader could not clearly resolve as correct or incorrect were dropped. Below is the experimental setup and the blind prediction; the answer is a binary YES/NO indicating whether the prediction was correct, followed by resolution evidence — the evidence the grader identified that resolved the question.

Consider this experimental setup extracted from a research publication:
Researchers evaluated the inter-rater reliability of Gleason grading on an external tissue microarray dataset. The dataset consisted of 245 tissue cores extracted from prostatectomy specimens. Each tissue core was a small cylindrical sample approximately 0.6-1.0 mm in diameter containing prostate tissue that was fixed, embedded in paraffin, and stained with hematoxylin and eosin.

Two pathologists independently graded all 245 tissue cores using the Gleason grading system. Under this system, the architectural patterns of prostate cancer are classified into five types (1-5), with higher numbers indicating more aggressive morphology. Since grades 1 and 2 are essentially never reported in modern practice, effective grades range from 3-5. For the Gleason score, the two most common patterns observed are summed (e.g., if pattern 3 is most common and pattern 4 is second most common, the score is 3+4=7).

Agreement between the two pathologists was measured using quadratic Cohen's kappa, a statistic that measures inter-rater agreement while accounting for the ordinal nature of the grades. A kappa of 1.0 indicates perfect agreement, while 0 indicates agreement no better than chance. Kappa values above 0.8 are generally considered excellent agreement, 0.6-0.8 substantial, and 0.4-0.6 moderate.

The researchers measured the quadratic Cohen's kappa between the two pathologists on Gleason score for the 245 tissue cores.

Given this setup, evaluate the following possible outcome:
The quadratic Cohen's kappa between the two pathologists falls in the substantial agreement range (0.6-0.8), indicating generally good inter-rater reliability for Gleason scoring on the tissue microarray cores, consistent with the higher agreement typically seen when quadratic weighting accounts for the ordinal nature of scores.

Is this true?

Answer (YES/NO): YES